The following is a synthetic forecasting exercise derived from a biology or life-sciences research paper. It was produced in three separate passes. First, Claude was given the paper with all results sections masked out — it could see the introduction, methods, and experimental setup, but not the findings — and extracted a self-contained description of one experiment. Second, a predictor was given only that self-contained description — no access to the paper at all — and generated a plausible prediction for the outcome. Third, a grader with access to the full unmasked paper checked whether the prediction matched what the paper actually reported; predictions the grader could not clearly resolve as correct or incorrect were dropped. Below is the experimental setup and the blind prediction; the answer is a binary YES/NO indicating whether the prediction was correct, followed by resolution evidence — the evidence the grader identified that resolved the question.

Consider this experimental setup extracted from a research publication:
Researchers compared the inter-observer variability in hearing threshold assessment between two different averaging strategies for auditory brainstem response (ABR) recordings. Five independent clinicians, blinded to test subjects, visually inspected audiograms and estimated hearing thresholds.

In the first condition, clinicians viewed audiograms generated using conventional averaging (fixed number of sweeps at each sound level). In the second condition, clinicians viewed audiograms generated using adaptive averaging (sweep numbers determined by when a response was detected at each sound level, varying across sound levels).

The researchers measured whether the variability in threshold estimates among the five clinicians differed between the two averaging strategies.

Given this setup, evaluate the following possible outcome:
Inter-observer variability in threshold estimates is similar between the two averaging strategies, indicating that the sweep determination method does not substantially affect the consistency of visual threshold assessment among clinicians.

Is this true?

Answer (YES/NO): YES